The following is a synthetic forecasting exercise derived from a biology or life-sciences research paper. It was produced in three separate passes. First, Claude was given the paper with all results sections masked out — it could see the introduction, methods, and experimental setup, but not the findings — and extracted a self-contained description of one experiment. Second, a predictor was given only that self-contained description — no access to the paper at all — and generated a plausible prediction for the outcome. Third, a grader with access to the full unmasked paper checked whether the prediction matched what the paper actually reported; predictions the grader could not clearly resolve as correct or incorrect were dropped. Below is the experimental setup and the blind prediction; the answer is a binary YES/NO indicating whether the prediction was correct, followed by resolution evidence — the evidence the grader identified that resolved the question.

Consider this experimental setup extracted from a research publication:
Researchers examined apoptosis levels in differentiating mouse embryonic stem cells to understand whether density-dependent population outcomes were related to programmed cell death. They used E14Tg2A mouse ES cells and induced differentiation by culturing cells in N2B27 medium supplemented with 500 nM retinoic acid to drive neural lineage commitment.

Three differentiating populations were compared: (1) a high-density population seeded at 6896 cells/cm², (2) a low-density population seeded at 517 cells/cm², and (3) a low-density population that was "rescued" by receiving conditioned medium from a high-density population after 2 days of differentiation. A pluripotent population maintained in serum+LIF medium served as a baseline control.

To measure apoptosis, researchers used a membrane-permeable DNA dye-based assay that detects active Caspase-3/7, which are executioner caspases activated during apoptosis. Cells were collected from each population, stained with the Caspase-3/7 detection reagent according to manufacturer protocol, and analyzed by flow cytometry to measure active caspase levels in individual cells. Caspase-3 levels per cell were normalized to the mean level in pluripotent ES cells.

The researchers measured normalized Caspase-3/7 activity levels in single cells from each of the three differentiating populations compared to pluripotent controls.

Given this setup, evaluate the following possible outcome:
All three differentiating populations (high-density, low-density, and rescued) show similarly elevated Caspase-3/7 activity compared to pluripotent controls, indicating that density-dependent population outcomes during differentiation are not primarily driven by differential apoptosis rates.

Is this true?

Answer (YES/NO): NO